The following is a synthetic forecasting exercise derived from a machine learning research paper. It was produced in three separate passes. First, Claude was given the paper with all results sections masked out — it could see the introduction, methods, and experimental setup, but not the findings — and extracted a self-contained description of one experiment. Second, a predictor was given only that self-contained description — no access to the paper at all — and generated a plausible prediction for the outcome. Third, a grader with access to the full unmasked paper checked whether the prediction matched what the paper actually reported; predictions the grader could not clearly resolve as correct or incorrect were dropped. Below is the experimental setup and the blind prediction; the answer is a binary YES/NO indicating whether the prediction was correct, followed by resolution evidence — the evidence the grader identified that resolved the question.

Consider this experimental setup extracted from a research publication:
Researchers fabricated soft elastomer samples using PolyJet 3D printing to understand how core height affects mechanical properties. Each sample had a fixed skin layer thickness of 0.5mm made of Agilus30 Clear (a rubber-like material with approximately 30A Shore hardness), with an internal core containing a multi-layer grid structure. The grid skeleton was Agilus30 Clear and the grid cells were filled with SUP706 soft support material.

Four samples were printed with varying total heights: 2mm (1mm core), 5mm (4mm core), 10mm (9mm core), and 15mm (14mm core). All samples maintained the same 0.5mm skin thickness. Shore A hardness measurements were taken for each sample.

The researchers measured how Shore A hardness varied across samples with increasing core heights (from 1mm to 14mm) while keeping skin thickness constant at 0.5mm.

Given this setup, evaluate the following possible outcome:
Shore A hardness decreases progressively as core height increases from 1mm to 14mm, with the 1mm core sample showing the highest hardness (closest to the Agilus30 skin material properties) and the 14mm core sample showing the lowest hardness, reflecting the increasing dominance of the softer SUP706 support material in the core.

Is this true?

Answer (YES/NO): YES